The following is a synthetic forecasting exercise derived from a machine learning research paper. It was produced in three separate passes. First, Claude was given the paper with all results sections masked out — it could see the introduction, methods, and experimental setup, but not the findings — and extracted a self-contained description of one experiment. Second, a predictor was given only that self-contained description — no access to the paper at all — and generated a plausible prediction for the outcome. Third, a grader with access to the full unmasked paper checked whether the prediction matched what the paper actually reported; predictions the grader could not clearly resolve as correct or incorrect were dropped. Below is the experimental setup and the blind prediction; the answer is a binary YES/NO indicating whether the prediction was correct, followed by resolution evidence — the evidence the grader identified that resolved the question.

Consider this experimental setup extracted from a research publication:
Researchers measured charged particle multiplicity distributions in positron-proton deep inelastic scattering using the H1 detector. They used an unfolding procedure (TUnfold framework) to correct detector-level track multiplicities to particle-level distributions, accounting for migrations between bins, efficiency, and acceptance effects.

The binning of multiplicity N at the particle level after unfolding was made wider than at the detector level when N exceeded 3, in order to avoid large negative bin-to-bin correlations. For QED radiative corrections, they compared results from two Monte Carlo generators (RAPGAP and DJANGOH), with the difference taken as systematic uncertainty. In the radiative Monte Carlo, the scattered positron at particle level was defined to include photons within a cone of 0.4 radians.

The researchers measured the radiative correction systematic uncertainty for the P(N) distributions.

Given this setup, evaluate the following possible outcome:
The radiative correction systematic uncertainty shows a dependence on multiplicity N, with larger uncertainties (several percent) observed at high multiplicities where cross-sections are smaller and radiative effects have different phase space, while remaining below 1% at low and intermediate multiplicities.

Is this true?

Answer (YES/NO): NO